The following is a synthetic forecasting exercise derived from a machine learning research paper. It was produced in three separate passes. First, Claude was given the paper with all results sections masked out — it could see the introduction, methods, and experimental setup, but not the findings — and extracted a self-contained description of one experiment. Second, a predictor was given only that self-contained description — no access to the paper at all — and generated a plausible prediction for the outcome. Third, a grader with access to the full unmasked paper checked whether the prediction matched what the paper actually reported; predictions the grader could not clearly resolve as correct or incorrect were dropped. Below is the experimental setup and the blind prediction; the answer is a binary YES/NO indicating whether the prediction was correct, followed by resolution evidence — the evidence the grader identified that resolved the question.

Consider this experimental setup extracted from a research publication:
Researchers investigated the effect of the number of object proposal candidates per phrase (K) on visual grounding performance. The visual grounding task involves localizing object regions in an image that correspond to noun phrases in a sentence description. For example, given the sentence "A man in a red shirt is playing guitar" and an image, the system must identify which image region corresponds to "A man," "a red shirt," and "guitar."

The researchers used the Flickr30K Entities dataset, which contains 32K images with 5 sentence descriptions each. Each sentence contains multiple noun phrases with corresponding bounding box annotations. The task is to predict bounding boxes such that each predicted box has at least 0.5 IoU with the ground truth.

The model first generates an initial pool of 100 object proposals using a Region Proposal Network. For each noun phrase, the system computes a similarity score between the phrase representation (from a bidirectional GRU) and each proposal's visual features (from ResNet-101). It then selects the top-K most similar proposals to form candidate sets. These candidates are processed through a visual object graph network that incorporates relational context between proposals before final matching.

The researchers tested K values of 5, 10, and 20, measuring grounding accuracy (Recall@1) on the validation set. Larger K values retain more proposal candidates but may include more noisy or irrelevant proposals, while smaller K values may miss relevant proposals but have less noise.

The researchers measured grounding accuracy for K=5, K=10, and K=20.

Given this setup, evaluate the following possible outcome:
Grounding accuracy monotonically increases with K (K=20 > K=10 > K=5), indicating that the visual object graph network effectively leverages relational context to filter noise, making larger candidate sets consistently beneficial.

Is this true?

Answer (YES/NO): NO